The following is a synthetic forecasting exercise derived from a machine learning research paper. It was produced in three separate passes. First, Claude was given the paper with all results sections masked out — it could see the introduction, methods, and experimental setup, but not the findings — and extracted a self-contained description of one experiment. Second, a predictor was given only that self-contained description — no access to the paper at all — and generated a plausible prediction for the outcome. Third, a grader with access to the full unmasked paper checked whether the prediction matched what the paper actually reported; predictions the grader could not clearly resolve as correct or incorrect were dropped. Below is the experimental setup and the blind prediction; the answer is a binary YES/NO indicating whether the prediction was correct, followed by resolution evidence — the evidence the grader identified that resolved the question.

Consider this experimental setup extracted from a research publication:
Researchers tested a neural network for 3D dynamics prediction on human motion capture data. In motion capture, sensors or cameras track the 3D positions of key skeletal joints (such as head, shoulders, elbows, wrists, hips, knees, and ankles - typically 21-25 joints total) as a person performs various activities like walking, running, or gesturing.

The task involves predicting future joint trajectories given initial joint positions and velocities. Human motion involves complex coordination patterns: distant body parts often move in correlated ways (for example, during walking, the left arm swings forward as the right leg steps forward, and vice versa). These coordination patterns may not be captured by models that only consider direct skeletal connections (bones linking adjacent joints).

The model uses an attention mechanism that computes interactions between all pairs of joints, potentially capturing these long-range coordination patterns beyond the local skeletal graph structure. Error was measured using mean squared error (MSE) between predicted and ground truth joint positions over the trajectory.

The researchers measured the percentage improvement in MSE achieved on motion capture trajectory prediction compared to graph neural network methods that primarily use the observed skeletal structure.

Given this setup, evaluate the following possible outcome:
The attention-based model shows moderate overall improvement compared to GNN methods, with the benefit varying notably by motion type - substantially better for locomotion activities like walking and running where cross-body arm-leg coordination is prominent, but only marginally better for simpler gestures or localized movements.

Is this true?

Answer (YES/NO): NO